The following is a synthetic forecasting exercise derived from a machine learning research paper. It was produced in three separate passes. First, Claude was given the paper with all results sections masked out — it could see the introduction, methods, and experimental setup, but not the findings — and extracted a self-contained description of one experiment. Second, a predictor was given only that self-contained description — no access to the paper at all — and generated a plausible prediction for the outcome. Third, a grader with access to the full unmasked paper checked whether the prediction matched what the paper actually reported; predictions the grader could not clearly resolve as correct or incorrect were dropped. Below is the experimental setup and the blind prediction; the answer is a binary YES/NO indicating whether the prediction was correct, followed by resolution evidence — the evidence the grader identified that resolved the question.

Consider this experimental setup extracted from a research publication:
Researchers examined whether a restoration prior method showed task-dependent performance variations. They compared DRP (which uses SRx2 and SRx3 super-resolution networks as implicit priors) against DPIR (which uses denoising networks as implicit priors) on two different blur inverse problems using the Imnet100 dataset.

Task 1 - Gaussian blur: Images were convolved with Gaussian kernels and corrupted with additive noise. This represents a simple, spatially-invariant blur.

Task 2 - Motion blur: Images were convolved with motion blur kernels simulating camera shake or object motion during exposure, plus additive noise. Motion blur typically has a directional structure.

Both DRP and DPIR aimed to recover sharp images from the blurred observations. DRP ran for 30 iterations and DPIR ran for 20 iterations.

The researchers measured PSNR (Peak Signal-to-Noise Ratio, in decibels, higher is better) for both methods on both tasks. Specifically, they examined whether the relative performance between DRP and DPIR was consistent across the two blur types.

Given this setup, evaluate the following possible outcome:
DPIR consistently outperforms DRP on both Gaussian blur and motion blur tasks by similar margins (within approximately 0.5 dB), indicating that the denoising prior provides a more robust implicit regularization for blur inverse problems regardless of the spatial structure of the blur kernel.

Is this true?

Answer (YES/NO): NO